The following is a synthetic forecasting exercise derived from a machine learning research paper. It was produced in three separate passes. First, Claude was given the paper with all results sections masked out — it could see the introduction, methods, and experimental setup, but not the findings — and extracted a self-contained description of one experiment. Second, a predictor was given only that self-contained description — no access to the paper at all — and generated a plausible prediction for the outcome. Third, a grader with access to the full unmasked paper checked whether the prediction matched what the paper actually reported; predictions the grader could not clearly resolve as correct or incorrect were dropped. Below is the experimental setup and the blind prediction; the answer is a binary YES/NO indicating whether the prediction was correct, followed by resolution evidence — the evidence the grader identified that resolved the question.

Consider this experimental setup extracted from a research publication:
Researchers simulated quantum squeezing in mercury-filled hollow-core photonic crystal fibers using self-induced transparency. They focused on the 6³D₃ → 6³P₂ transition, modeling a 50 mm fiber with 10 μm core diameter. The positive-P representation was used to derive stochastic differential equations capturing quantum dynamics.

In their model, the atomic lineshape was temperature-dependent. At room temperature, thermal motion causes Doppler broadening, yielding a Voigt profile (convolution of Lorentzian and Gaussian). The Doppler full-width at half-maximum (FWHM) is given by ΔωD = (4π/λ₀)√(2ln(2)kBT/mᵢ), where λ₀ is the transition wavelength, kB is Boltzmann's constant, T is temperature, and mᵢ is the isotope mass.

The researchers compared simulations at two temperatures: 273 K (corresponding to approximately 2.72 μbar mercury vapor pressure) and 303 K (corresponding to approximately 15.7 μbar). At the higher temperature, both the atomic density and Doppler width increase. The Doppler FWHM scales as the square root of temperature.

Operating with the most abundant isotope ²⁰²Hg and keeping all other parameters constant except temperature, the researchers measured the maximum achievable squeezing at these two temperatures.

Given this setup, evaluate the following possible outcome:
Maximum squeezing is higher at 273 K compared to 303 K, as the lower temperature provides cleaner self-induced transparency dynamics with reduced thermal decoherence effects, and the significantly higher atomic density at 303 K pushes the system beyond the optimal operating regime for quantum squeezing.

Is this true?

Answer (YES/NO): YES